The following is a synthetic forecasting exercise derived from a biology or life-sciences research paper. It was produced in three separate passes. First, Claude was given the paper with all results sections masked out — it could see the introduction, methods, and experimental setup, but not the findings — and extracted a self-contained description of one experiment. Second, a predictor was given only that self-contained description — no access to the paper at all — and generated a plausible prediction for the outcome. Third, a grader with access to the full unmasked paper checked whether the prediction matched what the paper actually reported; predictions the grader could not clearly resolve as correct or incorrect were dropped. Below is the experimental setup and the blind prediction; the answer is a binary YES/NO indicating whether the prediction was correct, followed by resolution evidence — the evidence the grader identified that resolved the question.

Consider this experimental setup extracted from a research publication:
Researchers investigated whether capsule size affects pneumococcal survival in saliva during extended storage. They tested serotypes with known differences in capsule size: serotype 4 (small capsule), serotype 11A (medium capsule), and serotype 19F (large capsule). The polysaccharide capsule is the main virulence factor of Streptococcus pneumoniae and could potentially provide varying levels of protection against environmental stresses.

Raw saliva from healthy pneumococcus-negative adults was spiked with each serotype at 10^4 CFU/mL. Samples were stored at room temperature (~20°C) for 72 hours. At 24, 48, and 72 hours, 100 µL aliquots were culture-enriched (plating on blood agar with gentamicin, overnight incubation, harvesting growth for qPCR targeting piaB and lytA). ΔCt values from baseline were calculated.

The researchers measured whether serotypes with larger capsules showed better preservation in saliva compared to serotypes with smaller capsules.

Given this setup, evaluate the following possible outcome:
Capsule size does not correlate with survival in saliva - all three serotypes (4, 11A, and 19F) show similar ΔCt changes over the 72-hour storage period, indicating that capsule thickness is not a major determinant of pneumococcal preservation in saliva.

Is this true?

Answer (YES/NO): YES